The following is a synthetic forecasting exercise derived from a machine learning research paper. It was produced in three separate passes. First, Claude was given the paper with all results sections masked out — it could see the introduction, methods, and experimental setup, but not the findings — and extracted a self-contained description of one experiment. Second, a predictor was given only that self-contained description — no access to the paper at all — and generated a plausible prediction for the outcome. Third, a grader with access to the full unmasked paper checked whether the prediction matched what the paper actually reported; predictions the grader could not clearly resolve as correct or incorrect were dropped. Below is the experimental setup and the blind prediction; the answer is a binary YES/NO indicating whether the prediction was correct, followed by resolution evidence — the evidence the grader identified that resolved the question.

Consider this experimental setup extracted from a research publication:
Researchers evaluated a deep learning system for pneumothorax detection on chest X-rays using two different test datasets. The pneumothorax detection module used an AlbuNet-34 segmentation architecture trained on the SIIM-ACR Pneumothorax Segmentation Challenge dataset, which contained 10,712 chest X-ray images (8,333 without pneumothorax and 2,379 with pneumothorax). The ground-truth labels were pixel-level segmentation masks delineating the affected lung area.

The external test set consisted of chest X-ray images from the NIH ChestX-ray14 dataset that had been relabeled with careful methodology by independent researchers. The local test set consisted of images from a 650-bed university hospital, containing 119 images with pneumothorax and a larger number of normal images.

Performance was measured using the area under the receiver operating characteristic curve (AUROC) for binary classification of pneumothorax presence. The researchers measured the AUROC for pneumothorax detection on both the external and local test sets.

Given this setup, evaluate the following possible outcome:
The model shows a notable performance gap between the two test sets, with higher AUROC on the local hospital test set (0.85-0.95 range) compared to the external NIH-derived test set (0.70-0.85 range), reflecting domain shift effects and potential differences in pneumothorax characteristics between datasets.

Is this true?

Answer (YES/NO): NO